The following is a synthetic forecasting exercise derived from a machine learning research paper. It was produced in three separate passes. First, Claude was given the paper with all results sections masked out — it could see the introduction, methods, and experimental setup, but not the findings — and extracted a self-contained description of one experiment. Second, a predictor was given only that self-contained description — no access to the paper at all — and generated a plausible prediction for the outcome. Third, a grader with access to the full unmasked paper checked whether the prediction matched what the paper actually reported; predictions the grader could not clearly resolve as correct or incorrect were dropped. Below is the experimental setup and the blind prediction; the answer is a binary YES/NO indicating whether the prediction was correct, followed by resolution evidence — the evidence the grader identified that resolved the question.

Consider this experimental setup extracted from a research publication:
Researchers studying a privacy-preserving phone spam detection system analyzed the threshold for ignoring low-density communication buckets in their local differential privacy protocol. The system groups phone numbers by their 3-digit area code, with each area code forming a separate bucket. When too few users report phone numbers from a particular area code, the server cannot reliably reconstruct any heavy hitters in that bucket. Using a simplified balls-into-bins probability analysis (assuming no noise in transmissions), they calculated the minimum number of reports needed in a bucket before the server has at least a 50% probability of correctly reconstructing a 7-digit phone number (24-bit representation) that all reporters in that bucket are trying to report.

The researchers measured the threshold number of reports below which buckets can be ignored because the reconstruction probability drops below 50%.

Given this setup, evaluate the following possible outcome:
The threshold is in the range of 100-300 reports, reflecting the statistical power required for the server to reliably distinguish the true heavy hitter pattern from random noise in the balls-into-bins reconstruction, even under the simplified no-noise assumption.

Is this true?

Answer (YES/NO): NO